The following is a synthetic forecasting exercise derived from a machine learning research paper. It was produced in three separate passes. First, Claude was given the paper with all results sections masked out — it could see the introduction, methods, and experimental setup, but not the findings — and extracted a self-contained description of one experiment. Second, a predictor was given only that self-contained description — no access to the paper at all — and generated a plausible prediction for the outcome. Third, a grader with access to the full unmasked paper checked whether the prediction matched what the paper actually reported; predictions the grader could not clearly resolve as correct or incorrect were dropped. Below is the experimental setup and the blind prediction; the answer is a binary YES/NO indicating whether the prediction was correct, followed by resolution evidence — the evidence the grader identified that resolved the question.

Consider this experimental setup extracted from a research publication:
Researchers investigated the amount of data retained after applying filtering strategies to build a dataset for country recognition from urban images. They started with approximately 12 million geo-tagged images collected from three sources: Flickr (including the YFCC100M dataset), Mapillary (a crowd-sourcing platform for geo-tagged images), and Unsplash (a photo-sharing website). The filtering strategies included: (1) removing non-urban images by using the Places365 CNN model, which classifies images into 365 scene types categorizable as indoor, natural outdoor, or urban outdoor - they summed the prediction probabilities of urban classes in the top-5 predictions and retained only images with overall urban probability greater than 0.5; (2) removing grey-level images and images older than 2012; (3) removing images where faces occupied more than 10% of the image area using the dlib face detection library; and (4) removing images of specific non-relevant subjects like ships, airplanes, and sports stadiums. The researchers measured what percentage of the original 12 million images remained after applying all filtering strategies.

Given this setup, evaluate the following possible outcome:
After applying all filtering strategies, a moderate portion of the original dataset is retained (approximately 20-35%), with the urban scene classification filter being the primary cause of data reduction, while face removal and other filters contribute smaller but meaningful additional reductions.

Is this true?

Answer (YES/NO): YES